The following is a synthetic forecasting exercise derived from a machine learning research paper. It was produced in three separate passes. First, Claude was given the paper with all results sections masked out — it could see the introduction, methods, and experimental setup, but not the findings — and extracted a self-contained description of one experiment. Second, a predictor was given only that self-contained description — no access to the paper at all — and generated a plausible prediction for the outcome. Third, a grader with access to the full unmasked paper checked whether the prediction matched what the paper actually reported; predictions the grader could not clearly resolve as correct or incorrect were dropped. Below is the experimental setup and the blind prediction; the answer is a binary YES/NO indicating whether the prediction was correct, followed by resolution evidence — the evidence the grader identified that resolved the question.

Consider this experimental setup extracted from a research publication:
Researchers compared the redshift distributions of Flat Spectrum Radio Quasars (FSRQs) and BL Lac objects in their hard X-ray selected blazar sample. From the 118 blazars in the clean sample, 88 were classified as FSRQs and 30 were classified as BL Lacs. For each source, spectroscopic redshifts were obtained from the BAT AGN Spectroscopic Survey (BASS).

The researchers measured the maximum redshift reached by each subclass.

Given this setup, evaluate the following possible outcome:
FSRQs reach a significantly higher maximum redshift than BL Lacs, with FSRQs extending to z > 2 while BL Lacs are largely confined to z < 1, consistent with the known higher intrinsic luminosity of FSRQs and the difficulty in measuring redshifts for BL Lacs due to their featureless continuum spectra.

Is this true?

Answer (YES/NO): YES